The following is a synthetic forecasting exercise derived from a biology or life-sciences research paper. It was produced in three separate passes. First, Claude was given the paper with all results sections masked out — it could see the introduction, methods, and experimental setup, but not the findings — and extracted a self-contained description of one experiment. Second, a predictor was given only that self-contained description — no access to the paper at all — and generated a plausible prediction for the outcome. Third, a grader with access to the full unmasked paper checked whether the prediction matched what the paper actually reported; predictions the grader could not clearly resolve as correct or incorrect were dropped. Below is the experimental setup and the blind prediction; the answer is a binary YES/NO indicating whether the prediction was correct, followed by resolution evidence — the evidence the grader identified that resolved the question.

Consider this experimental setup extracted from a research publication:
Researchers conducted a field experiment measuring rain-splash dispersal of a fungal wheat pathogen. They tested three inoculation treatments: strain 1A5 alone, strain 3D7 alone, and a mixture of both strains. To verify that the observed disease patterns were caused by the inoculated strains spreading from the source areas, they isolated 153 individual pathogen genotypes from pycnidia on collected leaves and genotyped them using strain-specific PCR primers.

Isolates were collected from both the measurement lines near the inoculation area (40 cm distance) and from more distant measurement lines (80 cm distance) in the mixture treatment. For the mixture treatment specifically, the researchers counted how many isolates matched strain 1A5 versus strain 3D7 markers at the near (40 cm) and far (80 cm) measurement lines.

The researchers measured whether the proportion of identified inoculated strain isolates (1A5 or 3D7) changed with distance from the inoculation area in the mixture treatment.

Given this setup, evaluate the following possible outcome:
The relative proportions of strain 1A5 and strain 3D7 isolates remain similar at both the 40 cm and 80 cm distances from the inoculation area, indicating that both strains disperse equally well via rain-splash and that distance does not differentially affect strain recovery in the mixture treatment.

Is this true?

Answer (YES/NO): NO